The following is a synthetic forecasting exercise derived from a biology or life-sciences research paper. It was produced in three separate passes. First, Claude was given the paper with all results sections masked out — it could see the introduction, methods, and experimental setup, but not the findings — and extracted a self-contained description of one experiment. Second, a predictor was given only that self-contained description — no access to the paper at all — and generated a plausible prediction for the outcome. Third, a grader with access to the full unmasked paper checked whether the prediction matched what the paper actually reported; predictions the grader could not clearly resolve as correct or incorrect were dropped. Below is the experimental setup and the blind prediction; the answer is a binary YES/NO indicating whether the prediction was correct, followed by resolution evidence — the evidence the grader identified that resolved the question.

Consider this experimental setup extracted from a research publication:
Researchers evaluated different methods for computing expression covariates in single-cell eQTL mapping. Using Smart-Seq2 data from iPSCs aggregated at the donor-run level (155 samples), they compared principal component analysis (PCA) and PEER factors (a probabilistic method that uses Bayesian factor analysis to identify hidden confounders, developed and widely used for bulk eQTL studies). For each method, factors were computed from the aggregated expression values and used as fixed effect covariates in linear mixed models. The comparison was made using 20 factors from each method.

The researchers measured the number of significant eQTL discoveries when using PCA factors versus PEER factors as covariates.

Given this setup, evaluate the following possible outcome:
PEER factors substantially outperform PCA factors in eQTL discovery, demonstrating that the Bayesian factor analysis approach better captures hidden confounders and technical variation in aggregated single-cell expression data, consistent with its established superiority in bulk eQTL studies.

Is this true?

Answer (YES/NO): NO